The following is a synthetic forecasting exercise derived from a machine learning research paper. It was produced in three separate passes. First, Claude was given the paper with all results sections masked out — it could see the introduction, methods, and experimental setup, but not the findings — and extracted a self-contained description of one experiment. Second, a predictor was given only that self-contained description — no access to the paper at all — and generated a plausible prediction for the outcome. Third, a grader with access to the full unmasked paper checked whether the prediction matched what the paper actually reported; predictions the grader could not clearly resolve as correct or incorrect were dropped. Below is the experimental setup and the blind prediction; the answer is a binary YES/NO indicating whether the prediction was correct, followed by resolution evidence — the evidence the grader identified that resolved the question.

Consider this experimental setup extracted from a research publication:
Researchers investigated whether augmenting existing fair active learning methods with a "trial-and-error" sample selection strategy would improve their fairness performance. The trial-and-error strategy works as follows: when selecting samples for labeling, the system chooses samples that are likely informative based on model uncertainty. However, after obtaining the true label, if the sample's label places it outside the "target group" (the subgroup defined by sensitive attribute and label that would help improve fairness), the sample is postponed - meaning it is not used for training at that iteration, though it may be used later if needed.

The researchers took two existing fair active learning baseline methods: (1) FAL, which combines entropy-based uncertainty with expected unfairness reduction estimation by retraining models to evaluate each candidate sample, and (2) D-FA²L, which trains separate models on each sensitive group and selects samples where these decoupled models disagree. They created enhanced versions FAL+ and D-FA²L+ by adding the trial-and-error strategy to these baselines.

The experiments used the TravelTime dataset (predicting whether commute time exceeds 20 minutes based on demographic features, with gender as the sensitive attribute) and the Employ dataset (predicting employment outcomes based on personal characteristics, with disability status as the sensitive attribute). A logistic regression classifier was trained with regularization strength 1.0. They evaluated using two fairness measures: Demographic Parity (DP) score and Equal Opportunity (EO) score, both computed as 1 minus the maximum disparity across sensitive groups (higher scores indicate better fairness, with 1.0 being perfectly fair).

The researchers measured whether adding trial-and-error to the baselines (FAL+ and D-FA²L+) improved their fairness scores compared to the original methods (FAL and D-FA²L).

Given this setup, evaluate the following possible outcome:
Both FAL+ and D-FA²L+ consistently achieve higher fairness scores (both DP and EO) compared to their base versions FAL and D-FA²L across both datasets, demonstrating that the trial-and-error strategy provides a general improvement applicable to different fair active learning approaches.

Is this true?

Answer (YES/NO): YES